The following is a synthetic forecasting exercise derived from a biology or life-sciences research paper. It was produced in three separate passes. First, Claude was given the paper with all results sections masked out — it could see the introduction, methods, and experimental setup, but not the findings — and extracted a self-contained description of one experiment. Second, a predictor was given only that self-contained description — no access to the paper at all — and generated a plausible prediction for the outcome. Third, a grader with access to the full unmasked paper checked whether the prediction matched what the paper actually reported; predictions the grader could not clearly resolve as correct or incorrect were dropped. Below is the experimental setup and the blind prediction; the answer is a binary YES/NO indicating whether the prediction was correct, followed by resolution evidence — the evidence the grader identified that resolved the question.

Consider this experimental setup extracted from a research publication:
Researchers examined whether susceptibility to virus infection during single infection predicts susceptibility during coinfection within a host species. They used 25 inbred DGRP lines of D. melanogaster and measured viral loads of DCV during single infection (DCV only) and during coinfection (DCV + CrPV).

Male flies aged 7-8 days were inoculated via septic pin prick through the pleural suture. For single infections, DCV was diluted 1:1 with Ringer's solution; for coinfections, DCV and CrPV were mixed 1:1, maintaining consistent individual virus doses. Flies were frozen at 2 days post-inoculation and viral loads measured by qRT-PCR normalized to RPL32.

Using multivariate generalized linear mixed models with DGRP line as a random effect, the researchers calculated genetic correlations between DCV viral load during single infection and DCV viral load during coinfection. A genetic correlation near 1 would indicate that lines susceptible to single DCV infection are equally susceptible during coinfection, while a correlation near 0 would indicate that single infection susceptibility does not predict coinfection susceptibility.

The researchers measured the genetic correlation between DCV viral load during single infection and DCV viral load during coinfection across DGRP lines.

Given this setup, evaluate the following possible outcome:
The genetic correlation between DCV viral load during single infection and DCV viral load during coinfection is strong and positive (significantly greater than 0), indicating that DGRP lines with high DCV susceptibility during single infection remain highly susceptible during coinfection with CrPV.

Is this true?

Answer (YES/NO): YES